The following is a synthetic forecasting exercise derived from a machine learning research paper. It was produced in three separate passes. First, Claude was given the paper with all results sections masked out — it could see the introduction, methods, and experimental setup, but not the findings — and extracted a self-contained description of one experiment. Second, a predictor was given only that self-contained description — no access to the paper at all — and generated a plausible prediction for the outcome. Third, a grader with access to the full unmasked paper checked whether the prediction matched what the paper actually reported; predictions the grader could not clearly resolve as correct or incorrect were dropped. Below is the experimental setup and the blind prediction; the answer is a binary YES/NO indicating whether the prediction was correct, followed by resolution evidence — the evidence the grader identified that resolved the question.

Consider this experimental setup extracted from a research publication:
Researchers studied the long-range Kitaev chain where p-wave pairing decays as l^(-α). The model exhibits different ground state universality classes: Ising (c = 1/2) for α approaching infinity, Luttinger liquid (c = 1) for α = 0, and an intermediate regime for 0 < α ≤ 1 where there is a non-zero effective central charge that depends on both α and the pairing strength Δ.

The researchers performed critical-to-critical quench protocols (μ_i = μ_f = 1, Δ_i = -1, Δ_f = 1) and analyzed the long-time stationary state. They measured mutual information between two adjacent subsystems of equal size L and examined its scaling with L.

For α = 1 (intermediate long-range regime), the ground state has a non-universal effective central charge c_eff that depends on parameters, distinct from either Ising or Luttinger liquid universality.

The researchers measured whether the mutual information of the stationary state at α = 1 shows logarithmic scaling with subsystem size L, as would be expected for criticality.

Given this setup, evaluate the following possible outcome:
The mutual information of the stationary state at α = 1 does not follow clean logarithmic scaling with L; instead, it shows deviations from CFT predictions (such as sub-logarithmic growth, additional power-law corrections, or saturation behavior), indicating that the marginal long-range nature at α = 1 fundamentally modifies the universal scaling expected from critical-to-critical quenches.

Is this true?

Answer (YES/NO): NO